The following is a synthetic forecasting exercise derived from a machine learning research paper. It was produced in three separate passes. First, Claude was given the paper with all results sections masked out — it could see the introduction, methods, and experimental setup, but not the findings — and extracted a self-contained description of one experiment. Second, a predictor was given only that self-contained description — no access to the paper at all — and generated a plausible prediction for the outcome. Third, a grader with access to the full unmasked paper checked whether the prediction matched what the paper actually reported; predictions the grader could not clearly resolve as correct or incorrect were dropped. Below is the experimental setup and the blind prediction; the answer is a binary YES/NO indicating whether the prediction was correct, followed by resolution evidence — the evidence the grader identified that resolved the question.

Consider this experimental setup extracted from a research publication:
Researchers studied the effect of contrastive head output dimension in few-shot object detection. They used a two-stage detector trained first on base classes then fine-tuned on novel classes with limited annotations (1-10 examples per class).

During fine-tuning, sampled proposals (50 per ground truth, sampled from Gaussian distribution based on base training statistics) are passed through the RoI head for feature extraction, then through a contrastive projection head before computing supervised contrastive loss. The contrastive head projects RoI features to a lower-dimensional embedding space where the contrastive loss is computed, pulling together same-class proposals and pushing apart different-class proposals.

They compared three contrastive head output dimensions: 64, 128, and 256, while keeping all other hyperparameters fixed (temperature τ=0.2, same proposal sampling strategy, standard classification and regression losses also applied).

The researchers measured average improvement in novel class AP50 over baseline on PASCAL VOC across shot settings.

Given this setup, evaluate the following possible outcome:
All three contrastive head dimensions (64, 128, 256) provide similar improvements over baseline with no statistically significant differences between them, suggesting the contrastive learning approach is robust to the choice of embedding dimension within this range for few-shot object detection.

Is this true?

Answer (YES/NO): NO